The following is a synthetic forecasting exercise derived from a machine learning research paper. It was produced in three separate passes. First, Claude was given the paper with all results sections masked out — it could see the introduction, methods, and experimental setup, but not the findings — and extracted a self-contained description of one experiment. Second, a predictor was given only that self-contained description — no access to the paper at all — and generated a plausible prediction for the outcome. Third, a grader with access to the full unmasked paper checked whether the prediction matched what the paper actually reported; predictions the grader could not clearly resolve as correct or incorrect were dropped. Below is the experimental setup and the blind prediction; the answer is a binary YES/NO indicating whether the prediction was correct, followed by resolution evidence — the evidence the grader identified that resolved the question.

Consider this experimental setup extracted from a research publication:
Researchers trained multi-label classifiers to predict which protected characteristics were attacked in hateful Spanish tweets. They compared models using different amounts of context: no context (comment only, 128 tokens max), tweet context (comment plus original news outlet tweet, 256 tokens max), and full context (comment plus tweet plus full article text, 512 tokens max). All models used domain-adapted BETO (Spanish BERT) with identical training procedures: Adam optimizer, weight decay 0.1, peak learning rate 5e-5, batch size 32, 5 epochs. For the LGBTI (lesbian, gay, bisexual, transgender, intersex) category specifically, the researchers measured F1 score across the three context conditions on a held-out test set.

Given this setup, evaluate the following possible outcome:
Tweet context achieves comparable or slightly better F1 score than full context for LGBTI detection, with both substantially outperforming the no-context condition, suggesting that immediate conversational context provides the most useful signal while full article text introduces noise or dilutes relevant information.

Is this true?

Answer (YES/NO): YES